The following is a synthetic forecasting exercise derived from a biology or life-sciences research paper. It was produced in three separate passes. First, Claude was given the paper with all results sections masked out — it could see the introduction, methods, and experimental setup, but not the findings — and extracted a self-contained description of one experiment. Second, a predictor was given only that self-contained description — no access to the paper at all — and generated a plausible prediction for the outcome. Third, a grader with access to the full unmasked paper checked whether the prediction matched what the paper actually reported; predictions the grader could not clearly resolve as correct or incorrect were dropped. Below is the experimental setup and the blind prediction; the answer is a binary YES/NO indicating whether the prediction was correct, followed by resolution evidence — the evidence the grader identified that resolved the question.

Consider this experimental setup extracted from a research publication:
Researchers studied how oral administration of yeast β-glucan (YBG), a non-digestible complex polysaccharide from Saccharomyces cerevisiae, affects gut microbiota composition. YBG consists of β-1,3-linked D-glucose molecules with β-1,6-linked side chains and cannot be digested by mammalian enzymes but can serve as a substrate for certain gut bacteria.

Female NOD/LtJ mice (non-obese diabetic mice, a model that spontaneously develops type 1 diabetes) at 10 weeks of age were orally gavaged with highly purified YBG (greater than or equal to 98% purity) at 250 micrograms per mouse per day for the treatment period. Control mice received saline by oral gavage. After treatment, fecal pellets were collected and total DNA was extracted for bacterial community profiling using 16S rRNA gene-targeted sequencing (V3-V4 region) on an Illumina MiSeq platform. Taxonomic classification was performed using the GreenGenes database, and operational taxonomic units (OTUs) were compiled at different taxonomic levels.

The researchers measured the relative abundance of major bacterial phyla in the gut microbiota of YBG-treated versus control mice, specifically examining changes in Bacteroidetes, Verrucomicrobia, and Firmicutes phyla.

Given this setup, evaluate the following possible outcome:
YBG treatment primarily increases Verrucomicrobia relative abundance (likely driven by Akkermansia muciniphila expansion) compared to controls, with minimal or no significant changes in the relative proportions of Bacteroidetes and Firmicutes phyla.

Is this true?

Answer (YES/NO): NO